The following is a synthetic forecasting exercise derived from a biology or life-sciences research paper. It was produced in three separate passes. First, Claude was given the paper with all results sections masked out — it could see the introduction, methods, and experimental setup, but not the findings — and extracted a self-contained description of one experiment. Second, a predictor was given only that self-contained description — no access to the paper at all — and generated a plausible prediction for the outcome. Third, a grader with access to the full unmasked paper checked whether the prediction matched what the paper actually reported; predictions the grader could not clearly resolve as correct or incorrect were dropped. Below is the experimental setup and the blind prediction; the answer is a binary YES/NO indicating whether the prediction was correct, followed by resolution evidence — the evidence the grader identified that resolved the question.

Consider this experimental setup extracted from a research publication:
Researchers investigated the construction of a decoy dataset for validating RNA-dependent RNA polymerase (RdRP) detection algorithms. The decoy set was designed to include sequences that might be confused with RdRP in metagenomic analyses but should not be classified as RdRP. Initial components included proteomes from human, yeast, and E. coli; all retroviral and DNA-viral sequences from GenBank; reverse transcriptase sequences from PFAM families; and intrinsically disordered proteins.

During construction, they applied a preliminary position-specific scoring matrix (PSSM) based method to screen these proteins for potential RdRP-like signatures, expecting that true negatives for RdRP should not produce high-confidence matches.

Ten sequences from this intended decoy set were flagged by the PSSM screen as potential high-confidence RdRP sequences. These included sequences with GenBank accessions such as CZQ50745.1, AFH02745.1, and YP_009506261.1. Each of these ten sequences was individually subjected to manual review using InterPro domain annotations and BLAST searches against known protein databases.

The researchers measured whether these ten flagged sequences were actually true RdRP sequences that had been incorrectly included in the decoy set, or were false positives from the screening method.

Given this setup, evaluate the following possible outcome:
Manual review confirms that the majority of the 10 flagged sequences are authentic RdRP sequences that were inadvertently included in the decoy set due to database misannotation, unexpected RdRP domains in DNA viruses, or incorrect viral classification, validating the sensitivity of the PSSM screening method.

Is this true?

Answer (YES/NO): YES